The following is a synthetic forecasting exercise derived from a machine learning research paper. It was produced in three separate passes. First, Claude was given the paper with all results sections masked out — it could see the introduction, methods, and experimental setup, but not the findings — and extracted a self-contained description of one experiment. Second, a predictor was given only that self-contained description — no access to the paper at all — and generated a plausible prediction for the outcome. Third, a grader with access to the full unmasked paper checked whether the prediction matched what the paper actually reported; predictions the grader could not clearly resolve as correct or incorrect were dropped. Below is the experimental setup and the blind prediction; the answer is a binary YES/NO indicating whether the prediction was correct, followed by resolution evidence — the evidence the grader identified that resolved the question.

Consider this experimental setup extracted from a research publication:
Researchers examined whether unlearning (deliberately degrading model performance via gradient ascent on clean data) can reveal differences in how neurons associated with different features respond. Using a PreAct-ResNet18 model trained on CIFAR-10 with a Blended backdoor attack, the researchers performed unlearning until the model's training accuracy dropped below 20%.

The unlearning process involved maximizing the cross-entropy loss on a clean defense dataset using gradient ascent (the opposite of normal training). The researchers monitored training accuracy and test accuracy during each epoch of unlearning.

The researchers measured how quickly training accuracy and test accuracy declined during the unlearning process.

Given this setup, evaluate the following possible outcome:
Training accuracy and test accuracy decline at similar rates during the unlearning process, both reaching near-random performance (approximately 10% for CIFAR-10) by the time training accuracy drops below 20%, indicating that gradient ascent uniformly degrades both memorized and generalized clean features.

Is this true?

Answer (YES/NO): NO